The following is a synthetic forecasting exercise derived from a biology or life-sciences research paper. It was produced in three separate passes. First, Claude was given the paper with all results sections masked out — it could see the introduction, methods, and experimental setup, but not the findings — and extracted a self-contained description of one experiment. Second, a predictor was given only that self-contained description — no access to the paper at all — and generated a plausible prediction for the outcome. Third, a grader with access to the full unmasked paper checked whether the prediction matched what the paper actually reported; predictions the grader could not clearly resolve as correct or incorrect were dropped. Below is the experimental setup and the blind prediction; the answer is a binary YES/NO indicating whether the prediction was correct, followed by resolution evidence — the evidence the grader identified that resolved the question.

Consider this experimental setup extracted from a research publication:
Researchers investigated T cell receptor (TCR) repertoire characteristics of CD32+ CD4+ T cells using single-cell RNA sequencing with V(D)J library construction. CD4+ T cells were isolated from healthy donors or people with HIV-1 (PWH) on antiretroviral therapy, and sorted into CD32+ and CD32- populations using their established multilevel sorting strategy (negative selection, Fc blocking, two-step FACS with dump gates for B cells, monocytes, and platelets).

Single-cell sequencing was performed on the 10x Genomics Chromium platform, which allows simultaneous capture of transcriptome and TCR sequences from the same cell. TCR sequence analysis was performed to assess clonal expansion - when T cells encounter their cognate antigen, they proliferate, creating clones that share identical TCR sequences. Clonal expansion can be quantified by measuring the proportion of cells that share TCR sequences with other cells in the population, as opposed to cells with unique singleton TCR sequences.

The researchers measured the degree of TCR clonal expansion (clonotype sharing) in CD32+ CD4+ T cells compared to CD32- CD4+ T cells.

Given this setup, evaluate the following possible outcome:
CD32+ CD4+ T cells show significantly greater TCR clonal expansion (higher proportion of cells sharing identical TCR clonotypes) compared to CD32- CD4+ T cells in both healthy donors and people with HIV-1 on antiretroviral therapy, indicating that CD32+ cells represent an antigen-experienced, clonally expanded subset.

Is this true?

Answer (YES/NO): YES